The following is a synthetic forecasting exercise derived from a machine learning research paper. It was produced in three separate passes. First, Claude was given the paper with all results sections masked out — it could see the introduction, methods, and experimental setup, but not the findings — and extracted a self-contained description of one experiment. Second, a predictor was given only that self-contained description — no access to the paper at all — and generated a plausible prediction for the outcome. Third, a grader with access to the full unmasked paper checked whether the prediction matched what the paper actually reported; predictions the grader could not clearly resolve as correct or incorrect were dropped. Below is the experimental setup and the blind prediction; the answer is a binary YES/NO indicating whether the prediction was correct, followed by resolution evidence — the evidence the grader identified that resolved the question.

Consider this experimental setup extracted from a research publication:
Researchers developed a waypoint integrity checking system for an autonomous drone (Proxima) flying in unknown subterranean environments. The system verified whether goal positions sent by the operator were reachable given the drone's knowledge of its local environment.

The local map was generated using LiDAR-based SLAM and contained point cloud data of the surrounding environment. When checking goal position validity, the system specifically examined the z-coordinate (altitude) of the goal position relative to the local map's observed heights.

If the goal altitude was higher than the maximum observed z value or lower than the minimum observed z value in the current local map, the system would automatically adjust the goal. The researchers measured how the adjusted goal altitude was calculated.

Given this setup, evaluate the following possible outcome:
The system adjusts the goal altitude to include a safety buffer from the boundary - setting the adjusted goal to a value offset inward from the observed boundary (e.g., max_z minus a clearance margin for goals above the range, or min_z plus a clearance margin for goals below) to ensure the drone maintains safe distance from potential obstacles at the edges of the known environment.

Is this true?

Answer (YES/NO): NO